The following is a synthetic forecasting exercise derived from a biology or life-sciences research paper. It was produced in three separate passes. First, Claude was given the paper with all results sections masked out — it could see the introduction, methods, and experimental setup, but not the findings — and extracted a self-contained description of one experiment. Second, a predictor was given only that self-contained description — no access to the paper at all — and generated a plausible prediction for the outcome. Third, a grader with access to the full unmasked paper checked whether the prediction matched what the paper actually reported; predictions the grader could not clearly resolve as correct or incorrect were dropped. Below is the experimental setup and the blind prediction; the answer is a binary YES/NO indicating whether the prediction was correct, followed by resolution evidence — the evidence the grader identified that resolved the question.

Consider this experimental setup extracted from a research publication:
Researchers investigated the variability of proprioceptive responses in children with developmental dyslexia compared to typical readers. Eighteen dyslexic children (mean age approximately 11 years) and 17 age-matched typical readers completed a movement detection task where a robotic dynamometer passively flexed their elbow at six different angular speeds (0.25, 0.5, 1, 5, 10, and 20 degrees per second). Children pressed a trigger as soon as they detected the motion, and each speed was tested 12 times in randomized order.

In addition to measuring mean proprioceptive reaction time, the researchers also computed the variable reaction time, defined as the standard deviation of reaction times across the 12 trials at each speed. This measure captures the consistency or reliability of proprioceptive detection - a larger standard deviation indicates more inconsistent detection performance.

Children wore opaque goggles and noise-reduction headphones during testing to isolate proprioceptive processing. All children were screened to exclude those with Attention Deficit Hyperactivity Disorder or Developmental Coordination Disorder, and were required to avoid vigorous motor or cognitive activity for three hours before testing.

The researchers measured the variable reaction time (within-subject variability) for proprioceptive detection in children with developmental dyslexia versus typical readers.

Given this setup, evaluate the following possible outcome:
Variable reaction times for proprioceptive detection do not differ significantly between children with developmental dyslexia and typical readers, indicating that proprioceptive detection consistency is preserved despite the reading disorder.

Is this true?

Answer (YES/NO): NO